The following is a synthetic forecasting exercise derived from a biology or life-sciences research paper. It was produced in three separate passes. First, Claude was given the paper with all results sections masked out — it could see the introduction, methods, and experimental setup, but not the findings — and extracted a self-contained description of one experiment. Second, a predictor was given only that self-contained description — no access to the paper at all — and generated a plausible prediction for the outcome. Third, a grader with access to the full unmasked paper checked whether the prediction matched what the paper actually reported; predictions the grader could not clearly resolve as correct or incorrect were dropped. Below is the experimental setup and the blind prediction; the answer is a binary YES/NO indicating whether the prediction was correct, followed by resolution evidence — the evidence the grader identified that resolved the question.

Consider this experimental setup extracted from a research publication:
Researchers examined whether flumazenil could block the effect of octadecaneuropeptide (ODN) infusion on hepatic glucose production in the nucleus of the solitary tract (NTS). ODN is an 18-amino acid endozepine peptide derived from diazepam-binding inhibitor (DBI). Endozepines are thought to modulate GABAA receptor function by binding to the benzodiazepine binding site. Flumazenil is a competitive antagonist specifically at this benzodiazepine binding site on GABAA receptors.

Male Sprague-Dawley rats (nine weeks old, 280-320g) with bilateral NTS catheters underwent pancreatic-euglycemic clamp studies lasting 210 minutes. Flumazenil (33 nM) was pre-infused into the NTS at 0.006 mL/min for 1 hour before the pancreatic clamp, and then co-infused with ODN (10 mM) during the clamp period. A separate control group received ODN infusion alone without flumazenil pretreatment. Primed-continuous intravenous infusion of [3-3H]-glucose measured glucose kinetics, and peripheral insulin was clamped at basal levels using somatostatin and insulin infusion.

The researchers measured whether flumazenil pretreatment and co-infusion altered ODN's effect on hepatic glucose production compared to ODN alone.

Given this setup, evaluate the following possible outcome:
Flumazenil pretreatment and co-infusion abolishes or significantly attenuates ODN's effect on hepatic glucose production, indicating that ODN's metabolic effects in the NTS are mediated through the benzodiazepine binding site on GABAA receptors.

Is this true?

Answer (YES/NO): YES